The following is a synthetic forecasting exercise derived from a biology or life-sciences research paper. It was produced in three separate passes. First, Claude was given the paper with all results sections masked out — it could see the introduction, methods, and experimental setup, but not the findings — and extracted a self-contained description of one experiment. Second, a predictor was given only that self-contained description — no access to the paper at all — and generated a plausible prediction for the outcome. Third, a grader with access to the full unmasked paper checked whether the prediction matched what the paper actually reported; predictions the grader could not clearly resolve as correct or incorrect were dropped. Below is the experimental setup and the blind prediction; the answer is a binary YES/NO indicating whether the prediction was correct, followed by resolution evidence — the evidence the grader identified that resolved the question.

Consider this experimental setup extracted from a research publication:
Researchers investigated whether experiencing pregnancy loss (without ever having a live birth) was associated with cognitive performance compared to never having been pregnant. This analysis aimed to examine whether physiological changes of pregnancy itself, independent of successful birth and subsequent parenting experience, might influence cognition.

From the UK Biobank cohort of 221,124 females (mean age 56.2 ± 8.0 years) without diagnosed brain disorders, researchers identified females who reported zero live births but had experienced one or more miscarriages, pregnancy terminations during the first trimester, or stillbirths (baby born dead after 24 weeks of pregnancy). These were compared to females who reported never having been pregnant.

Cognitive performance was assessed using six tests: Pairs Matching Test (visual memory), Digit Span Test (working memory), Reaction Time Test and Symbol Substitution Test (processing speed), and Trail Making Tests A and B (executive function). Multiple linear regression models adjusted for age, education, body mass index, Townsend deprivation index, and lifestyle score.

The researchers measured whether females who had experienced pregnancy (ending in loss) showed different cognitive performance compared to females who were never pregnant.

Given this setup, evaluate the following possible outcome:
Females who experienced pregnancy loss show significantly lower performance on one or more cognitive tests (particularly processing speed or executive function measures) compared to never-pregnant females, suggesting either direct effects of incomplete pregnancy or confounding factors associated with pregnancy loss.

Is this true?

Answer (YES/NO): NO